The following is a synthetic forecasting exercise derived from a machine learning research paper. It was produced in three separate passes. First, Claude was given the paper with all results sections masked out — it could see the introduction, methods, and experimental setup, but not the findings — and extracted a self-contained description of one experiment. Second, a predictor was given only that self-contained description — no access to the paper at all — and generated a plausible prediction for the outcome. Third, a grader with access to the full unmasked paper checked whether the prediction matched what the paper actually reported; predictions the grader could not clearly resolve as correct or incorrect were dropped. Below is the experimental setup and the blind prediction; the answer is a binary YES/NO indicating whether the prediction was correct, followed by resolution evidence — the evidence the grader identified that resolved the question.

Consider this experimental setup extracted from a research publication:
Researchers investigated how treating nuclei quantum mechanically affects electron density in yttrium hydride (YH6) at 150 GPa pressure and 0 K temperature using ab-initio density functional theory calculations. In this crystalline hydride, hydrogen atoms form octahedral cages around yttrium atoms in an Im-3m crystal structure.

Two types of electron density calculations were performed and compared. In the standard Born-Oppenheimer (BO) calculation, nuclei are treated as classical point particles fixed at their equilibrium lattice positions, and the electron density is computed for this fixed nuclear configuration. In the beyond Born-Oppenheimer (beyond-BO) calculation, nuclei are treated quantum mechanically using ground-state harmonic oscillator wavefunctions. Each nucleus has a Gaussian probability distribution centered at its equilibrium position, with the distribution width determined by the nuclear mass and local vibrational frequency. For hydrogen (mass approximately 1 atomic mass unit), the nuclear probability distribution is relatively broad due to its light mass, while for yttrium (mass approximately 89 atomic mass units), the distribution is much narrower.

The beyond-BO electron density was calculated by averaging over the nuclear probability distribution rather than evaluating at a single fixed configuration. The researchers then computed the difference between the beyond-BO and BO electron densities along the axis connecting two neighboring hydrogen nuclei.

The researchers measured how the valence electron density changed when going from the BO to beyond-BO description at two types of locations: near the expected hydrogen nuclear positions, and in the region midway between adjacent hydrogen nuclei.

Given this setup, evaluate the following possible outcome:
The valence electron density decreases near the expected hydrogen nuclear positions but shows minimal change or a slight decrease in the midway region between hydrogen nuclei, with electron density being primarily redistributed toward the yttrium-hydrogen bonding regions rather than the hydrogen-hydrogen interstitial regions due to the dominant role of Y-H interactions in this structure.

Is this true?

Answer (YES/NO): NO